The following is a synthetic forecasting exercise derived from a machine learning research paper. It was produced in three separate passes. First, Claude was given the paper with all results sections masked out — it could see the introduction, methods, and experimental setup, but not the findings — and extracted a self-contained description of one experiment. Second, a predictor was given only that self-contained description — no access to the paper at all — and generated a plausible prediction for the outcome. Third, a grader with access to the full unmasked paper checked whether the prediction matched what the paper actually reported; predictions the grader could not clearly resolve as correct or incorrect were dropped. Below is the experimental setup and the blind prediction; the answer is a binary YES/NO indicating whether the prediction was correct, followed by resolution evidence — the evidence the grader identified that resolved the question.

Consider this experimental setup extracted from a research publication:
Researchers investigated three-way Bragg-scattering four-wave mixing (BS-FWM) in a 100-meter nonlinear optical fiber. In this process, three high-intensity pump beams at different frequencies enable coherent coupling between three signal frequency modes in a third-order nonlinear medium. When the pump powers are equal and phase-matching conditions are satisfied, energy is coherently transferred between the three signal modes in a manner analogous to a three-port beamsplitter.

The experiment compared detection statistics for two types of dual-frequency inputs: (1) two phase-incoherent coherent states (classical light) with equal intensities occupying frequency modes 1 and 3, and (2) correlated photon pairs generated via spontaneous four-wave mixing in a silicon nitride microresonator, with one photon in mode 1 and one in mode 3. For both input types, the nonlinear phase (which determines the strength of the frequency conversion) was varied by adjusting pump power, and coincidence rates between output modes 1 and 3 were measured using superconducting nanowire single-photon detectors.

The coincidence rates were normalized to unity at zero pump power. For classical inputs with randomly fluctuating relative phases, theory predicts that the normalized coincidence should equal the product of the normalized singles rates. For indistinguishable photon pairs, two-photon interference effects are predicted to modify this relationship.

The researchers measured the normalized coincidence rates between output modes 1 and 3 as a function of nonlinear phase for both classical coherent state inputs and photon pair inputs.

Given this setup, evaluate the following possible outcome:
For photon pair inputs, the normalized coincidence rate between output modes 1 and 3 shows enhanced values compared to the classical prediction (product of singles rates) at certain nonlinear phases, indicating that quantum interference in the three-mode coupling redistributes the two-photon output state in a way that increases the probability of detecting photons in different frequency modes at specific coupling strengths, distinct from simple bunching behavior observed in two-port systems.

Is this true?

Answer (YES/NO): NO